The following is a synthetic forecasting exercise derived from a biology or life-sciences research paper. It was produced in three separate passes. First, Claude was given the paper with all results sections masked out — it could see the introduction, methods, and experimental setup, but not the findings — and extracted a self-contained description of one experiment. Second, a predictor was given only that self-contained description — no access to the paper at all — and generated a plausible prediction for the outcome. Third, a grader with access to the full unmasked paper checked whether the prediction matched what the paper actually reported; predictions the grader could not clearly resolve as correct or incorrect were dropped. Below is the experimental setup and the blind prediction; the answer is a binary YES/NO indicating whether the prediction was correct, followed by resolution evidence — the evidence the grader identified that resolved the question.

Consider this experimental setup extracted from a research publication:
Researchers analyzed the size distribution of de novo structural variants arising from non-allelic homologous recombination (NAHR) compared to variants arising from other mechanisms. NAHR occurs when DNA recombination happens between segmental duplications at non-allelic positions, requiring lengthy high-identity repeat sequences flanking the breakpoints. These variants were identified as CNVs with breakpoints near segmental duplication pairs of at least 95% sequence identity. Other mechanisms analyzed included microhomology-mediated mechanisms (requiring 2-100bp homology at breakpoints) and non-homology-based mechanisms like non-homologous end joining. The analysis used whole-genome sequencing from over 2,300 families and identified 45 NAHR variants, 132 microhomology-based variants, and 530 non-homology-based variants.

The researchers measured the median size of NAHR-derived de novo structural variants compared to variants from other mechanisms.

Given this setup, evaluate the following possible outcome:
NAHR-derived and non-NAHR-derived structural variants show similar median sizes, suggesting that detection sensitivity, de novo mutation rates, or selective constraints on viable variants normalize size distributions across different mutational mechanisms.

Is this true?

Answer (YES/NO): NO